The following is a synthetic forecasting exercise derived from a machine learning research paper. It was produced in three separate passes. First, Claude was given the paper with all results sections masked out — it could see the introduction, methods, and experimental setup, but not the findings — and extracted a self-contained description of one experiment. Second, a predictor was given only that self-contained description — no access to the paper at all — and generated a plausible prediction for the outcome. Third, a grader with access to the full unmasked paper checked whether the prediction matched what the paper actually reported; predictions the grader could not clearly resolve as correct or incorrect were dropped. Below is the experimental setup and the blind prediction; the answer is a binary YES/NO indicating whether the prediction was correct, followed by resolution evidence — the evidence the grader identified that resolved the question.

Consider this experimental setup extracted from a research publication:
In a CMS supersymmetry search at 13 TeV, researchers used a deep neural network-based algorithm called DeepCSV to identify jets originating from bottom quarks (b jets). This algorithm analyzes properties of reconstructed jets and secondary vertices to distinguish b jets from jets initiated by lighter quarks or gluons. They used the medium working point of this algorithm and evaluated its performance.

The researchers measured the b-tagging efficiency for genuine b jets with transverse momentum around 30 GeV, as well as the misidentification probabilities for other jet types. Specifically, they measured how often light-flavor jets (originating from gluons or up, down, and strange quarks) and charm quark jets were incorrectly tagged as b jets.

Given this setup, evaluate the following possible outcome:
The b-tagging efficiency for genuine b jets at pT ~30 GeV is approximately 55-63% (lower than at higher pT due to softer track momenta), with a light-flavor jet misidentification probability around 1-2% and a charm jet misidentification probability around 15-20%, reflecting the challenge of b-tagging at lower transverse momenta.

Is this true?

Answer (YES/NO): NO